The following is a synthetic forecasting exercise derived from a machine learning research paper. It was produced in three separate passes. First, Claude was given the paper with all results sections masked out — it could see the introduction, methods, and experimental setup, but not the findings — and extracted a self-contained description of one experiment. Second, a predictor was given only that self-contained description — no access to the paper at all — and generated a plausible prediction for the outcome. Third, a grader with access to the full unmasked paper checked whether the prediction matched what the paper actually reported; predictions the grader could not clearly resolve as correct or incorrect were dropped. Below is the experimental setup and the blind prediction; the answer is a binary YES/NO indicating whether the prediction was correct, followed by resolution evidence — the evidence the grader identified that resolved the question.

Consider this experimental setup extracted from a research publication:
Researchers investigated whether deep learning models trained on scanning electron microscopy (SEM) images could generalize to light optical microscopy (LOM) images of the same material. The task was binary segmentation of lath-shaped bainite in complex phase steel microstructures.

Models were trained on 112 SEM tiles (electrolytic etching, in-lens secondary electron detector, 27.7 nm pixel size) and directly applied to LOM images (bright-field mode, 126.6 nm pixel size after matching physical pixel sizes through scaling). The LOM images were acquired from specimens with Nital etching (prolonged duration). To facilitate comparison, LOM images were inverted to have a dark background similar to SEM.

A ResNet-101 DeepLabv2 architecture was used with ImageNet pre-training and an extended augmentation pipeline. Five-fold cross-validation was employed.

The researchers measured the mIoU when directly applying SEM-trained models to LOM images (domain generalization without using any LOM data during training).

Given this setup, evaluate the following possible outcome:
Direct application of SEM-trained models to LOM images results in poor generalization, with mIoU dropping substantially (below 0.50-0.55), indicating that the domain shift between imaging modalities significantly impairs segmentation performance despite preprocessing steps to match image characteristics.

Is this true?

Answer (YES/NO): YES